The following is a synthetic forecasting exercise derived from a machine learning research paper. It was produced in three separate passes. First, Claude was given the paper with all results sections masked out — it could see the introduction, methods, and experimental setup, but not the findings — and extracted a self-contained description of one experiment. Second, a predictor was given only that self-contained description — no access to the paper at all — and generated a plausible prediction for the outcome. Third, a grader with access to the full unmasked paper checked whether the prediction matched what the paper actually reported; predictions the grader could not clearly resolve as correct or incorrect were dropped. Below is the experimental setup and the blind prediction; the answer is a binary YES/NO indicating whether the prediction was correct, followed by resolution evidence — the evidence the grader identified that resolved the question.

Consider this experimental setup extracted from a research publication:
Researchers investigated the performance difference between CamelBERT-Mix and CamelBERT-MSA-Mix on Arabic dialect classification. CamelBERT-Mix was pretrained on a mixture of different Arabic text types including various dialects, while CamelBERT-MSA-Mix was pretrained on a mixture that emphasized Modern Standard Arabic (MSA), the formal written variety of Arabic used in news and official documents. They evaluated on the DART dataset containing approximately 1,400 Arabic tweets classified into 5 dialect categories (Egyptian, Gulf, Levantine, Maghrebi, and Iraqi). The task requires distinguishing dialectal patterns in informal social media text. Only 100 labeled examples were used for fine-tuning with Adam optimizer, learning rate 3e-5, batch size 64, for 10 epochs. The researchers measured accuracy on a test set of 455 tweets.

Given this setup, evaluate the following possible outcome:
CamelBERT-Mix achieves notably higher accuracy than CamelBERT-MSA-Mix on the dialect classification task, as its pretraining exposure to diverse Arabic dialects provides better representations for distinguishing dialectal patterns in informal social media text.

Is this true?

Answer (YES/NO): YES